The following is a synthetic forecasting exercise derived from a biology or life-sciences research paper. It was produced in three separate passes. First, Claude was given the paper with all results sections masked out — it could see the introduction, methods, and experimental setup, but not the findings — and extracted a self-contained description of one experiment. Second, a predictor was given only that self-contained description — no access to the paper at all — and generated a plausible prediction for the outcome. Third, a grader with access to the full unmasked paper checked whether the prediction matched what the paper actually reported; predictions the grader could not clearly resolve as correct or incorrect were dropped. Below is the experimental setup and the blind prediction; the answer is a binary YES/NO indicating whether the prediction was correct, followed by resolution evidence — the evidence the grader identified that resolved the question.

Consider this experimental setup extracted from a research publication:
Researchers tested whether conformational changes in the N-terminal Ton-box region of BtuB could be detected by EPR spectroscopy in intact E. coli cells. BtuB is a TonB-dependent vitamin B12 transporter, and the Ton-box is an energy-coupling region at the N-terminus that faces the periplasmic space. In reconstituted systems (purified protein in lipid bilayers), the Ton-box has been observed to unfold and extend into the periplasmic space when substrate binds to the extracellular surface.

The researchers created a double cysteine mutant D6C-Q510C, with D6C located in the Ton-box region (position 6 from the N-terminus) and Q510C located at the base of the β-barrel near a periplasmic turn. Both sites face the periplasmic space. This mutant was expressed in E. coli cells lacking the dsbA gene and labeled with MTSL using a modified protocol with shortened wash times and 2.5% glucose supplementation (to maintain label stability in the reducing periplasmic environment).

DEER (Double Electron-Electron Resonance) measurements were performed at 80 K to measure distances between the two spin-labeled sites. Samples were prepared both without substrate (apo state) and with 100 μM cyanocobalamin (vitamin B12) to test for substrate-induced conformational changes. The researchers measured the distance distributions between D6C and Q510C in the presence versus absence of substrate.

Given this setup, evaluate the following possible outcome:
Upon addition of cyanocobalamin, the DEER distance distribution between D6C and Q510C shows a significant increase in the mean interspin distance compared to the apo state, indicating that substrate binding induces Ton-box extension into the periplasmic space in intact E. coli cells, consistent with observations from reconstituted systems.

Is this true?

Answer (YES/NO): NO